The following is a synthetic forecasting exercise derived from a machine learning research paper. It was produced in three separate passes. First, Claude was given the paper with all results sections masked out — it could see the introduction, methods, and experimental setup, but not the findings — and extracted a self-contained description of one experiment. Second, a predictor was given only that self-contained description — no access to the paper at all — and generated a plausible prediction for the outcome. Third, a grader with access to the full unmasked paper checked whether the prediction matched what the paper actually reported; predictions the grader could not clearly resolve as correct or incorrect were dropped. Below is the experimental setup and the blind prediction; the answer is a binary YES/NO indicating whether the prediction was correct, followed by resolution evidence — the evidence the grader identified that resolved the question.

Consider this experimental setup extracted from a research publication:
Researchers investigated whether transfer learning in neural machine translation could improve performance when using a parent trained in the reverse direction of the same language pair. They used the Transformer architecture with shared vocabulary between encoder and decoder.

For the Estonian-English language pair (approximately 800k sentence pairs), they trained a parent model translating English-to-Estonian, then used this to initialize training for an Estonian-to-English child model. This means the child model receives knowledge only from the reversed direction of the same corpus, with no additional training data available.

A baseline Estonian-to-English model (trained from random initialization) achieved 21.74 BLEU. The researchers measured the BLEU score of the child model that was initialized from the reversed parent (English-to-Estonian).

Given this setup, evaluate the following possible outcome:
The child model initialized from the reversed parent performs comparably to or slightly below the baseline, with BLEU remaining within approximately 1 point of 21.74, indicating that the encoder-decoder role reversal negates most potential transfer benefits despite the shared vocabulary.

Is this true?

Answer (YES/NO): NO